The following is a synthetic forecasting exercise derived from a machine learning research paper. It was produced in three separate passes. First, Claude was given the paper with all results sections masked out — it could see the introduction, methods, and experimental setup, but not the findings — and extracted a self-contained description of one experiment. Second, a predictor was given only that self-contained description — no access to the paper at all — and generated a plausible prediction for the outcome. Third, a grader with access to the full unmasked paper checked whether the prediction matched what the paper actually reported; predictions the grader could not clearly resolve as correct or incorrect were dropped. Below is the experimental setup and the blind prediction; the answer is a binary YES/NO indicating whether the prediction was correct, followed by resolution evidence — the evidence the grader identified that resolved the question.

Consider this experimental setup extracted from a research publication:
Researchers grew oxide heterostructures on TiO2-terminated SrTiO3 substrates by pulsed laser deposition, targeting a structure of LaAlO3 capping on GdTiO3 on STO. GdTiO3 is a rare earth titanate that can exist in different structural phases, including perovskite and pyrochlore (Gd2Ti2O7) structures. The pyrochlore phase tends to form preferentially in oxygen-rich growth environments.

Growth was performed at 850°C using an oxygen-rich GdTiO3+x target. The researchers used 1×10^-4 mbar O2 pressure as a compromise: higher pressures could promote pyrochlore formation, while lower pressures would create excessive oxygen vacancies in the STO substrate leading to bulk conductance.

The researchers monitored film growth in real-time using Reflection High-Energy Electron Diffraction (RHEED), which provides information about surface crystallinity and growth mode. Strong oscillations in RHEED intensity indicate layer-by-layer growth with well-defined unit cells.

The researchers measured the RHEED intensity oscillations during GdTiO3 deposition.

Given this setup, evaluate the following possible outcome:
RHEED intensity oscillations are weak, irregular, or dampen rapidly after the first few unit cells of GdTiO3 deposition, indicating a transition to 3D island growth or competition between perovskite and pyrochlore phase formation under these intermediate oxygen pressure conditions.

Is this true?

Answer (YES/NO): NO